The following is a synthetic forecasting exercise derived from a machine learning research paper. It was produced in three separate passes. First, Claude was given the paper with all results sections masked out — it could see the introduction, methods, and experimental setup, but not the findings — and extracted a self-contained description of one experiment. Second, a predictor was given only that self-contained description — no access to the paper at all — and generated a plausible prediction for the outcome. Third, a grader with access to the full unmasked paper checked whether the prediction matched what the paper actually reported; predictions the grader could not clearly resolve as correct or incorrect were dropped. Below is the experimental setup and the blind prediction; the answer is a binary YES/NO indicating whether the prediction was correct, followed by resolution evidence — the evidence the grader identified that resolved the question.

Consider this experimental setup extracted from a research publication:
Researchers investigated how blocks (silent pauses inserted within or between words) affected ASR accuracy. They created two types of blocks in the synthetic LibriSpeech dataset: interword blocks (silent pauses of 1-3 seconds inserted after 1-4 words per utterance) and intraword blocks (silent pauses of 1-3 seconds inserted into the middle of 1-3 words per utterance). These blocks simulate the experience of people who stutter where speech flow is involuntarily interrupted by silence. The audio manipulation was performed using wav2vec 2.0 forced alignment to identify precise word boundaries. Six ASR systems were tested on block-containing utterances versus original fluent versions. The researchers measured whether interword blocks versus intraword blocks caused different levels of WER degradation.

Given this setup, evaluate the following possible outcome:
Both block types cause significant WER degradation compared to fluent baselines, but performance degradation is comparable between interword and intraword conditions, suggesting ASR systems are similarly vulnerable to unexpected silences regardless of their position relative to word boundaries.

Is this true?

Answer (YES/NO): NO